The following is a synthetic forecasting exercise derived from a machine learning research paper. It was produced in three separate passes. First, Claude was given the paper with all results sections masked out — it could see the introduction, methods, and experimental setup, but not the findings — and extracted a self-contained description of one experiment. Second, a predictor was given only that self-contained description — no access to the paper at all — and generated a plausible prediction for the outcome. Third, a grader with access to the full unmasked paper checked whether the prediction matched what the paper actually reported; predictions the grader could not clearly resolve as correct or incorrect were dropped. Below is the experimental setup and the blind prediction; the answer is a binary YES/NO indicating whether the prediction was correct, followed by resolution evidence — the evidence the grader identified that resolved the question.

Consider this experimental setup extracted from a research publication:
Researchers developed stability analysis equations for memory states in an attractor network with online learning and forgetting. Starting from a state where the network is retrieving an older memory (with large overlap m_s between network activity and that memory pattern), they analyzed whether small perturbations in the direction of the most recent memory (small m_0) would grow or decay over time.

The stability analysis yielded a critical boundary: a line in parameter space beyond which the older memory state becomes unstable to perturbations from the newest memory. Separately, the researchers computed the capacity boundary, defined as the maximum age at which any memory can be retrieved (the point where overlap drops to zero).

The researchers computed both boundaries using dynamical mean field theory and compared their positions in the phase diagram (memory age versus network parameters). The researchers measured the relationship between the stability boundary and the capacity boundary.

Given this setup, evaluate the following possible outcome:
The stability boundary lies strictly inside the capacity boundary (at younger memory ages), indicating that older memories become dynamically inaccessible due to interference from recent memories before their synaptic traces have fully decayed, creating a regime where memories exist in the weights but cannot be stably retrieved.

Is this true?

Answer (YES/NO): YES